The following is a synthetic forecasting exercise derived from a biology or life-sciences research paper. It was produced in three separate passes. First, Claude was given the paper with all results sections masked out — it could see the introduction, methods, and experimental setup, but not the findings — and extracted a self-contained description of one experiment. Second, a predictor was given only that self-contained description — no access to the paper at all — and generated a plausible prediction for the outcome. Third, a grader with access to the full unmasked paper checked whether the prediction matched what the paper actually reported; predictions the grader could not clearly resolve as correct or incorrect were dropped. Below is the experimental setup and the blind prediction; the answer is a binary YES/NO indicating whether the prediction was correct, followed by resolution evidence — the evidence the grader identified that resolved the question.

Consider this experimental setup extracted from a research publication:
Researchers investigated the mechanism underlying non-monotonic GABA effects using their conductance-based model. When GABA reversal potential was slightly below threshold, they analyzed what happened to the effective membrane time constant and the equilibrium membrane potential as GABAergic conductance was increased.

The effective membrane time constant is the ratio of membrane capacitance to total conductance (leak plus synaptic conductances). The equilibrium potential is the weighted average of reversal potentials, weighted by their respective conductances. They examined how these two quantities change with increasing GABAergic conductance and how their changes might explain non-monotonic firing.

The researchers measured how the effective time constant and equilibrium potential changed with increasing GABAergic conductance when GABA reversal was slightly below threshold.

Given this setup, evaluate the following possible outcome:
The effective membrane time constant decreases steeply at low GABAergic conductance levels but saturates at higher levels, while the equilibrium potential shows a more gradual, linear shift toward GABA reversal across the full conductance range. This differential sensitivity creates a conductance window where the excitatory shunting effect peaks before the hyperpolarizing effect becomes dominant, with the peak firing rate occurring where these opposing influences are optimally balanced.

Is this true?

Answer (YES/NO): NO